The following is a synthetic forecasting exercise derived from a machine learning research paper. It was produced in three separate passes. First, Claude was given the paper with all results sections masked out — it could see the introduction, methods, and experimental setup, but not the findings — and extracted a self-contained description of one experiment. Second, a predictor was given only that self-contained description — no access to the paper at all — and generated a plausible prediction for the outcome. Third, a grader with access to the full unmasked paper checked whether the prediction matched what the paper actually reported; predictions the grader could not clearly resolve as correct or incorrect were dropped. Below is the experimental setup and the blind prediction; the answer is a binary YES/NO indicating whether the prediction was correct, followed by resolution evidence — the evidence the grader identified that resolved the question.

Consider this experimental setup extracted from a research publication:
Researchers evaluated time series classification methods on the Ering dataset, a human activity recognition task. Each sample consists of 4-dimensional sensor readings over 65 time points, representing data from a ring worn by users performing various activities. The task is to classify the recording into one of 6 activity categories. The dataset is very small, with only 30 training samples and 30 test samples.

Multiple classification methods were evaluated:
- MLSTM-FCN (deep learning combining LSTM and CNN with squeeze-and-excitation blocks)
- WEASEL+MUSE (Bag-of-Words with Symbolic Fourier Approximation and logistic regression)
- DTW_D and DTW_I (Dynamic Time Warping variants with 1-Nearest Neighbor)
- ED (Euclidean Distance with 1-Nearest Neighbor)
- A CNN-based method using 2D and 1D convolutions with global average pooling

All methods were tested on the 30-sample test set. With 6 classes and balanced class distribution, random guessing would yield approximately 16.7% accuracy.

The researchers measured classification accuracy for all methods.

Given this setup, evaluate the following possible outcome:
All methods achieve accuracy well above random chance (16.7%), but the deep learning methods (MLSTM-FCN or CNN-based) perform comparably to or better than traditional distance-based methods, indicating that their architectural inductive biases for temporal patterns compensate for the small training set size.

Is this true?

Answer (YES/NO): NO